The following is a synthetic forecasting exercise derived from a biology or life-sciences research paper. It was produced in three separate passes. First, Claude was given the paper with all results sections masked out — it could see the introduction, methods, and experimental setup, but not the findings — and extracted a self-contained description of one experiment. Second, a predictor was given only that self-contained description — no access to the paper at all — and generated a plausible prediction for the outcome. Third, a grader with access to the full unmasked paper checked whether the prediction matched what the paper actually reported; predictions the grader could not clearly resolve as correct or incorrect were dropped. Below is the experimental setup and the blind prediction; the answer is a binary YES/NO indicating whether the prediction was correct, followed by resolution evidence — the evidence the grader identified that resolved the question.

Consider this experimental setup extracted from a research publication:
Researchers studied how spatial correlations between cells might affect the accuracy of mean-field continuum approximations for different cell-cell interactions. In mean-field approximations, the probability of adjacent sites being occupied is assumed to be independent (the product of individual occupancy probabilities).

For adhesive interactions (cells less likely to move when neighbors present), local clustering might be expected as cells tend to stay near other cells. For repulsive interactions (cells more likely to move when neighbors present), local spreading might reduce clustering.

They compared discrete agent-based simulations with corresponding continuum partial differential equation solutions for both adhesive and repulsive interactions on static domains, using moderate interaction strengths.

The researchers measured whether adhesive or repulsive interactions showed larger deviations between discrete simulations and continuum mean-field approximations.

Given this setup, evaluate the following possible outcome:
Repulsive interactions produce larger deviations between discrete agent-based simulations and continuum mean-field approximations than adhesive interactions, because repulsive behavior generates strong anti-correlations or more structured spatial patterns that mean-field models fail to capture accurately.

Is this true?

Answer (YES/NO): NO